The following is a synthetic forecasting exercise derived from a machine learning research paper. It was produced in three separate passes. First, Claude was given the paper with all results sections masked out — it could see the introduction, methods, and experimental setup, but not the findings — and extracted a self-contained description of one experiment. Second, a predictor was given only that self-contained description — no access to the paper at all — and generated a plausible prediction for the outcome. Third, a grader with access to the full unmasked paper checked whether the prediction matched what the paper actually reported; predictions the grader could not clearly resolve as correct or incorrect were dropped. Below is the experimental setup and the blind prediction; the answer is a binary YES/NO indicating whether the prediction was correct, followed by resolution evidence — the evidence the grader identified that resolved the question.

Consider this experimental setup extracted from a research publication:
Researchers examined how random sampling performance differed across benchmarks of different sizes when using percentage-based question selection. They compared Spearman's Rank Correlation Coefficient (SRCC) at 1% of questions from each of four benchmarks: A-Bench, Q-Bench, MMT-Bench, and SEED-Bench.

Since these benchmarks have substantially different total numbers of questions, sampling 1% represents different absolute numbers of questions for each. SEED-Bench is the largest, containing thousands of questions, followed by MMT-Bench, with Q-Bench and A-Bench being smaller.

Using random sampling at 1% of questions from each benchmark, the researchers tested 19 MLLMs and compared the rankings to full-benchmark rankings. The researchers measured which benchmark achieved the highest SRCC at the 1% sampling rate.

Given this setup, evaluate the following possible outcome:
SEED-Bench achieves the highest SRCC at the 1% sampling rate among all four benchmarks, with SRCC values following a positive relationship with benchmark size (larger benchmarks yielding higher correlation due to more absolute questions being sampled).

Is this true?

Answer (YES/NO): YES